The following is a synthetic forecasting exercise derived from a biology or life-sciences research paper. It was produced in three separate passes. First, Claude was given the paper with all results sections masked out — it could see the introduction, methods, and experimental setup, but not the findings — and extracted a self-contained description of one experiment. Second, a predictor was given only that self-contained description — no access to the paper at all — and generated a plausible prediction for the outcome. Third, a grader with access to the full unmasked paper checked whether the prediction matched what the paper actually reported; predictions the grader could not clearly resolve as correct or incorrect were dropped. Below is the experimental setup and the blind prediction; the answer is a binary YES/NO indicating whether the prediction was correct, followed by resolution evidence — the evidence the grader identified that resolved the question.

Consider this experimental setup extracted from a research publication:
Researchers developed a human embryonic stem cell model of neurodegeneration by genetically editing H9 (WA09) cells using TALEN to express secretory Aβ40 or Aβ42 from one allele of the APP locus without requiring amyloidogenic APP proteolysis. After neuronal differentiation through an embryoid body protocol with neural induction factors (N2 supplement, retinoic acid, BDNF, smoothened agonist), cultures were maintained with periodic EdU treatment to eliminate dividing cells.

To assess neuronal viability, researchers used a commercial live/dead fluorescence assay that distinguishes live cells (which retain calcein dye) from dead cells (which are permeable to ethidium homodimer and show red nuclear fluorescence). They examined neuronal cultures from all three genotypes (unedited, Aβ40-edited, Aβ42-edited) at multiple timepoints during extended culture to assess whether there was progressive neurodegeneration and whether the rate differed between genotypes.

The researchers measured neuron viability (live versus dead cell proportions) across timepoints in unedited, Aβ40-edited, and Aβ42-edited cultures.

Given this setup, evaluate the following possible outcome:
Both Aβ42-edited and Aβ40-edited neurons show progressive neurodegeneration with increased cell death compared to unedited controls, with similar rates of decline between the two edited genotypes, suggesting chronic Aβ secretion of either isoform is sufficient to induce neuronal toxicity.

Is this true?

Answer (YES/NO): NO